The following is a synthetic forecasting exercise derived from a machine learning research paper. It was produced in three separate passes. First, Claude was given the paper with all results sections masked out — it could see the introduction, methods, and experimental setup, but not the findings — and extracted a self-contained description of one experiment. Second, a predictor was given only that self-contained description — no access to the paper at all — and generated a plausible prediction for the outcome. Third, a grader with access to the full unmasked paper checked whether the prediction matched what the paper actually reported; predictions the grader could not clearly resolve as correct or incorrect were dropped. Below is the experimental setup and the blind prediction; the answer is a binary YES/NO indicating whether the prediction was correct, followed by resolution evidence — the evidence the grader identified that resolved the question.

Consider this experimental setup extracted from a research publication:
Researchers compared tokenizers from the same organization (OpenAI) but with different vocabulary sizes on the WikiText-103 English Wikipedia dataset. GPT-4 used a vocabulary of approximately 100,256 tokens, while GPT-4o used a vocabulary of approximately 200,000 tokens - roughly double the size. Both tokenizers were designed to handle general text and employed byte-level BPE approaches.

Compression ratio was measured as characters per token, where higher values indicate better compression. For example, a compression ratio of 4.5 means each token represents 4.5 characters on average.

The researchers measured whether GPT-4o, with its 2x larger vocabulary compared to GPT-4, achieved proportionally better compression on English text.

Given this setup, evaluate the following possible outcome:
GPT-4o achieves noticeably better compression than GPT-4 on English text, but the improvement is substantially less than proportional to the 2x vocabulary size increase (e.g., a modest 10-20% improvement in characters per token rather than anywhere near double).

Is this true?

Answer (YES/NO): NO